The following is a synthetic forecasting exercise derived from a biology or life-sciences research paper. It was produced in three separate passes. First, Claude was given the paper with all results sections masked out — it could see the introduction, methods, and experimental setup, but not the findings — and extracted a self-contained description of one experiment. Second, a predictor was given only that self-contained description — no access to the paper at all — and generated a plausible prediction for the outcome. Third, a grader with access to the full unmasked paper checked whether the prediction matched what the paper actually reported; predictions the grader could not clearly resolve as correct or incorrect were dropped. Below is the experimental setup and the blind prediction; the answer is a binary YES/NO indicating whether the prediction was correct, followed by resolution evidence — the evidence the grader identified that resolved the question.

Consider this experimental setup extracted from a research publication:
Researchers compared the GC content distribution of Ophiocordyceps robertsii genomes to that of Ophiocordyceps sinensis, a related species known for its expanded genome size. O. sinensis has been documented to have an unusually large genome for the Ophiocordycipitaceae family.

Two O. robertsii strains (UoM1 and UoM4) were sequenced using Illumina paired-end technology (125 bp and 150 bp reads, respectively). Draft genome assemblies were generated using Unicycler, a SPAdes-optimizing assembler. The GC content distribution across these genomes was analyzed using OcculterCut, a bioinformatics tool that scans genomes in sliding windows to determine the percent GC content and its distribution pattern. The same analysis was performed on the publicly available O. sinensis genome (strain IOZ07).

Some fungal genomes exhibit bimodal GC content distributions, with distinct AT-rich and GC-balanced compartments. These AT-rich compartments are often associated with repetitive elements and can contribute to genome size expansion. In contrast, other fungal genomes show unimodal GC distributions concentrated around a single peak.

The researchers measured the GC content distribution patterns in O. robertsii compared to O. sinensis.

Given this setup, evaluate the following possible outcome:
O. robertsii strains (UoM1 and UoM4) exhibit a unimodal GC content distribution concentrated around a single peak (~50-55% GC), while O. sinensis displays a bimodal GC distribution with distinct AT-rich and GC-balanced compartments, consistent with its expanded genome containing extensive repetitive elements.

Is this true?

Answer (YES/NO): NO